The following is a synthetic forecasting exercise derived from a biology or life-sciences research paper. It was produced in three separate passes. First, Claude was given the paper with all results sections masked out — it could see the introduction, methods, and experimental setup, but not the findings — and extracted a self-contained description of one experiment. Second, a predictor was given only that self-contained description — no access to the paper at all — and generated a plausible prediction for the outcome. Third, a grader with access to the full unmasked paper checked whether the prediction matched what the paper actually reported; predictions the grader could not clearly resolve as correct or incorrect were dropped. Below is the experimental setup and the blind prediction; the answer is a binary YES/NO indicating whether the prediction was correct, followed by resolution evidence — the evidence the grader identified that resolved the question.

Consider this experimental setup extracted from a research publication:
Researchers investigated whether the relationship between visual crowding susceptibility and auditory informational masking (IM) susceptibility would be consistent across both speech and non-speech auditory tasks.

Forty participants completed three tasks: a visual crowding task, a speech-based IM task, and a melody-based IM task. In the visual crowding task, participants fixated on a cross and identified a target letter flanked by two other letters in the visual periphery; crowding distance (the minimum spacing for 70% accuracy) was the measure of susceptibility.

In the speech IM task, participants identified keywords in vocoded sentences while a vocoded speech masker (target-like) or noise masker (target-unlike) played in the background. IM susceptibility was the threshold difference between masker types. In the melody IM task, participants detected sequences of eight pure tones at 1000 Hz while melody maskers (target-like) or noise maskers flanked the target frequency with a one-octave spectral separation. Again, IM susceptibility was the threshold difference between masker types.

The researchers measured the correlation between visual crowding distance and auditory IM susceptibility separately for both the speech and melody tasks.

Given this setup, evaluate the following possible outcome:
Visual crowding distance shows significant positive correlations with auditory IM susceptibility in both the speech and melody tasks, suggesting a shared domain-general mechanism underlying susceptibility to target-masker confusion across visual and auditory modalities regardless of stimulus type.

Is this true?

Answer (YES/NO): NO